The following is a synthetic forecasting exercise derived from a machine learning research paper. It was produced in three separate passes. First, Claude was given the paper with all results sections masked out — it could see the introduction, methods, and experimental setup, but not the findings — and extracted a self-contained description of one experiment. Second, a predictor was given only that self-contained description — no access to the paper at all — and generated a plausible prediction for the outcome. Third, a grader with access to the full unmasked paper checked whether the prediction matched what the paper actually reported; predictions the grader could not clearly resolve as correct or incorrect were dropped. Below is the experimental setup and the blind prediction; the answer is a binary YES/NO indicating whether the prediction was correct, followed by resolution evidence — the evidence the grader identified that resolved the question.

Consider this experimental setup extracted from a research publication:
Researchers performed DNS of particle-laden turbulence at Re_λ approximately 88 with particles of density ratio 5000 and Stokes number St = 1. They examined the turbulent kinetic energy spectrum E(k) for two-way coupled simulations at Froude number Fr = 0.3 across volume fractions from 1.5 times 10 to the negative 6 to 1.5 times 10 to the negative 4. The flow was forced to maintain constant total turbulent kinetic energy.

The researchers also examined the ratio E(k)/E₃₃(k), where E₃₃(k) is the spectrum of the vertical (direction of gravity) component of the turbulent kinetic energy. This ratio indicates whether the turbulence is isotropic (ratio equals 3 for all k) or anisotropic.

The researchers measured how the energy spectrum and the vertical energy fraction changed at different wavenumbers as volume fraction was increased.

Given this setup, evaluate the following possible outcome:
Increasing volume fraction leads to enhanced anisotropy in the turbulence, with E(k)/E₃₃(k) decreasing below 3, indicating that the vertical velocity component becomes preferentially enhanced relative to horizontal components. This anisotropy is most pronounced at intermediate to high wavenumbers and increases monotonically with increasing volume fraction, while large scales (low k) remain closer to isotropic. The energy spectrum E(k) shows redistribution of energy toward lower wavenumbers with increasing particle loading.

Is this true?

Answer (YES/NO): NO